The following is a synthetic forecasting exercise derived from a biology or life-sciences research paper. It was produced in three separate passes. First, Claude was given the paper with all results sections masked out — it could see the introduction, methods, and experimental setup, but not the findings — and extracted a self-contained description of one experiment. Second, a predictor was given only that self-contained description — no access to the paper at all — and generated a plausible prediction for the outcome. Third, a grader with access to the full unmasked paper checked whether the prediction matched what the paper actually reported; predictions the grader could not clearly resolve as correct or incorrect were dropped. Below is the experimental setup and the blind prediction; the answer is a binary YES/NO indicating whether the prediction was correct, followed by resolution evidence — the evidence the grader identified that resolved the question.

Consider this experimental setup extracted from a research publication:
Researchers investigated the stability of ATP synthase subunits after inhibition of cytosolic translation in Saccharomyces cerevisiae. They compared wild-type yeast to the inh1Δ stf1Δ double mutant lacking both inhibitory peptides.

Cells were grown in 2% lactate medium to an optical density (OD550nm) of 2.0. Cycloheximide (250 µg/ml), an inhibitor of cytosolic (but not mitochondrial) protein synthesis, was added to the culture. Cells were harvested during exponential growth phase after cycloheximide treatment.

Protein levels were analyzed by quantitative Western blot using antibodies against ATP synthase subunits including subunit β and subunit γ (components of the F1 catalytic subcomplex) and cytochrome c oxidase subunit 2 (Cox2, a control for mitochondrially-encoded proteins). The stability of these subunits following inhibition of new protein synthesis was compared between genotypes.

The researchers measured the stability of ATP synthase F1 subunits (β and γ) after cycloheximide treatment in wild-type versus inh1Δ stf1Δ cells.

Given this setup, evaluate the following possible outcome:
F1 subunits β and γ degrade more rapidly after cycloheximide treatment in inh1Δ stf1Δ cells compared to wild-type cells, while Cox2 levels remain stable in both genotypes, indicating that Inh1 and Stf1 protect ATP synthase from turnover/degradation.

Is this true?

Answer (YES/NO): NO